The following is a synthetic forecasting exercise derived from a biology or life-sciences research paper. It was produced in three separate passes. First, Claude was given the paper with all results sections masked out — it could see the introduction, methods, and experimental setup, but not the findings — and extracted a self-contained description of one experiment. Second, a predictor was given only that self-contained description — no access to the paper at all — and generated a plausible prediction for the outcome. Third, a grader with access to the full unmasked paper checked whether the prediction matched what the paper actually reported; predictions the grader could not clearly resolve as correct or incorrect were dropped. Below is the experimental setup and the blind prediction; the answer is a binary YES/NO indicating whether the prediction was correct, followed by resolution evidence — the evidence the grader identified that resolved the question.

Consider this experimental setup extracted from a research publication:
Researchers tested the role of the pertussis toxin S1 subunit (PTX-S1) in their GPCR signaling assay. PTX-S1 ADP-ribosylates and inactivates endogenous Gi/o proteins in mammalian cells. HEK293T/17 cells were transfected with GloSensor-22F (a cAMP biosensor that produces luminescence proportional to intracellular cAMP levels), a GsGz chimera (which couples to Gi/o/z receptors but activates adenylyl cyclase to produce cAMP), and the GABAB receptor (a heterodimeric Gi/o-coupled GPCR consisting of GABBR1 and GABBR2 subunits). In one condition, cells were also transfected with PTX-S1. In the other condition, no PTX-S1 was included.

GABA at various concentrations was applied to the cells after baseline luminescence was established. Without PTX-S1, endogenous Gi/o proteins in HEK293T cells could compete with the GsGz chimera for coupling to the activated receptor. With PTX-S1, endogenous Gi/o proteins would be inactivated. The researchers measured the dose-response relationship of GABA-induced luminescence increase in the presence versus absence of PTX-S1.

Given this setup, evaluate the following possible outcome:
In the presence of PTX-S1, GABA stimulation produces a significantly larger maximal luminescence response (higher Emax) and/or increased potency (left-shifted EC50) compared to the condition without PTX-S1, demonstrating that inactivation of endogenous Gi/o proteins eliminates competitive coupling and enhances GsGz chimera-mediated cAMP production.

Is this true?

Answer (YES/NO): YES